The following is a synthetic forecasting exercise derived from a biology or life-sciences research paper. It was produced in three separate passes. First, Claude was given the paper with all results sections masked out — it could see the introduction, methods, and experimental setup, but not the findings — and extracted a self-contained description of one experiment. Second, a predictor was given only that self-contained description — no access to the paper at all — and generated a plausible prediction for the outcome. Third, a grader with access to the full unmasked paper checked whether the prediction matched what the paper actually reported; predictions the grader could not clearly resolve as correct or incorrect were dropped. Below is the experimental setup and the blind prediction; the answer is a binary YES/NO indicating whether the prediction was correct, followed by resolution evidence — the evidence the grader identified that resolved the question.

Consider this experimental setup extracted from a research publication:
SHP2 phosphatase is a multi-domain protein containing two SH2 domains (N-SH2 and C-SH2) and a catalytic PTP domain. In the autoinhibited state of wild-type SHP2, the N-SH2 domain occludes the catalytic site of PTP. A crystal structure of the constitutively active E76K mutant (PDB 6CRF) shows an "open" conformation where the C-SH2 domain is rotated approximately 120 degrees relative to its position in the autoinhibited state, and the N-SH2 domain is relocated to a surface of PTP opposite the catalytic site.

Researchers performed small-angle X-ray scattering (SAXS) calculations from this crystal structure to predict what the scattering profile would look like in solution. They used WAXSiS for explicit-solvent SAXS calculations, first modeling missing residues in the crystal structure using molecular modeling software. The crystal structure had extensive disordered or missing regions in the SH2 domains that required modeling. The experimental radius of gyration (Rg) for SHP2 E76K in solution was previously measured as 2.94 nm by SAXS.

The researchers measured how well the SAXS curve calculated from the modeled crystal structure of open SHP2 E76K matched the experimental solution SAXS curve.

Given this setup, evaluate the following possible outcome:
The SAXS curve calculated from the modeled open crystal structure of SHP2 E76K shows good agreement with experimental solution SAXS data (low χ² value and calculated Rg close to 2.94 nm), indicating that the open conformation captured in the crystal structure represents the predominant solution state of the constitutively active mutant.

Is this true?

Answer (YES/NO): NO